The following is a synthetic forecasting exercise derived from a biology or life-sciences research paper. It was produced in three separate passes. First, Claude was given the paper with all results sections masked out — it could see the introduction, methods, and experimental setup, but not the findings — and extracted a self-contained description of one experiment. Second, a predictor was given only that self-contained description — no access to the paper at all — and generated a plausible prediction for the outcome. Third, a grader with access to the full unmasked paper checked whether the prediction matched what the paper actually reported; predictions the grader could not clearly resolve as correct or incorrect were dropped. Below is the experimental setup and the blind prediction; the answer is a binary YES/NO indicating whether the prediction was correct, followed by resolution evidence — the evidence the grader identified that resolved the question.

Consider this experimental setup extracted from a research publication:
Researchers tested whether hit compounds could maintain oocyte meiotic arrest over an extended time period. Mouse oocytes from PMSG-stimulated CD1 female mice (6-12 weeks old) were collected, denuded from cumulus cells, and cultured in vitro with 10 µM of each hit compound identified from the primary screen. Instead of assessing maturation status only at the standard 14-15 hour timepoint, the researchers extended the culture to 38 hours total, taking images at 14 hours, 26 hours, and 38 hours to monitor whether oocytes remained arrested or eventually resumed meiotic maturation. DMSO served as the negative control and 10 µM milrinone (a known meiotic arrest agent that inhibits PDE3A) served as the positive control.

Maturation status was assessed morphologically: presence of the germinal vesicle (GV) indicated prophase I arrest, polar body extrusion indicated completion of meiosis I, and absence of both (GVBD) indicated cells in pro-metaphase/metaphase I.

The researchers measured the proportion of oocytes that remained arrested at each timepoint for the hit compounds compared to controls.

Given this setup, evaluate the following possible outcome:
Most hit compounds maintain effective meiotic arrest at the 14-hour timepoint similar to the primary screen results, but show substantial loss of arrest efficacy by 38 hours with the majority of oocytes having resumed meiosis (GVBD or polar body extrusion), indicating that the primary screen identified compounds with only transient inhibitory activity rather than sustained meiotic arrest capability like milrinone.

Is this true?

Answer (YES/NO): NO